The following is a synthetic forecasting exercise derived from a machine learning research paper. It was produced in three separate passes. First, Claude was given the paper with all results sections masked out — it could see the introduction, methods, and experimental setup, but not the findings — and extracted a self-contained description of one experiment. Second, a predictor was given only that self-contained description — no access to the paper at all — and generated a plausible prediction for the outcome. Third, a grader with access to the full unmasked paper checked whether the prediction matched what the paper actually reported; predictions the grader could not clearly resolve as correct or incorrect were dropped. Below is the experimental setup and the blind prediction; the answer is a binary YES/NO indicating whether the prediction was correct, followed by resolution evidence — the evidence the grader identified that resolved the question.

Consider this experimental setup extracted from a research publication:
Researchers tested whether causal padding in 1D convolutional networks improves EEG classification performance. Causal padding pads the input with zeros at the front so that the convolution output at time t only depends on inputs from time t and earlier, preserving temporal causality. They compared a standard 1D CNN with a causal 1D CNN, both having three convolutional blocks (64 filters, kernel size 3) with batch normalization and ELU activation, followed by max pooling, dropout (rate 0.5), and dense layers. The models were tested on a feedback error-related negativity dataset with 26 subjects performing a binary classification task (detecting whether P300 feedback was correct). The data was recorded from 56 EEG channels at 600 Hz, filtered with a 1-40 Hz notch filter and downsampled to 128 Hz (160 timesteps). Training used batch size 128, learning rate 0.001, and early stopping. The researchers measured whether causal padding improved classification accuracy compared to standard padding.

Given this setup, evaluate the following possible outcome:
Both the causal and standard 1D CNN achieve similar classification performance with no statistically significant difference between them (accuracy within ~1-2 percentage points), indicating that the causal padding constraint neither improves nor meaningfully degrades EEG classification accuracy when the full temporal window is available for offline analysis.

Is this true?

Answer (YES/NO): NO